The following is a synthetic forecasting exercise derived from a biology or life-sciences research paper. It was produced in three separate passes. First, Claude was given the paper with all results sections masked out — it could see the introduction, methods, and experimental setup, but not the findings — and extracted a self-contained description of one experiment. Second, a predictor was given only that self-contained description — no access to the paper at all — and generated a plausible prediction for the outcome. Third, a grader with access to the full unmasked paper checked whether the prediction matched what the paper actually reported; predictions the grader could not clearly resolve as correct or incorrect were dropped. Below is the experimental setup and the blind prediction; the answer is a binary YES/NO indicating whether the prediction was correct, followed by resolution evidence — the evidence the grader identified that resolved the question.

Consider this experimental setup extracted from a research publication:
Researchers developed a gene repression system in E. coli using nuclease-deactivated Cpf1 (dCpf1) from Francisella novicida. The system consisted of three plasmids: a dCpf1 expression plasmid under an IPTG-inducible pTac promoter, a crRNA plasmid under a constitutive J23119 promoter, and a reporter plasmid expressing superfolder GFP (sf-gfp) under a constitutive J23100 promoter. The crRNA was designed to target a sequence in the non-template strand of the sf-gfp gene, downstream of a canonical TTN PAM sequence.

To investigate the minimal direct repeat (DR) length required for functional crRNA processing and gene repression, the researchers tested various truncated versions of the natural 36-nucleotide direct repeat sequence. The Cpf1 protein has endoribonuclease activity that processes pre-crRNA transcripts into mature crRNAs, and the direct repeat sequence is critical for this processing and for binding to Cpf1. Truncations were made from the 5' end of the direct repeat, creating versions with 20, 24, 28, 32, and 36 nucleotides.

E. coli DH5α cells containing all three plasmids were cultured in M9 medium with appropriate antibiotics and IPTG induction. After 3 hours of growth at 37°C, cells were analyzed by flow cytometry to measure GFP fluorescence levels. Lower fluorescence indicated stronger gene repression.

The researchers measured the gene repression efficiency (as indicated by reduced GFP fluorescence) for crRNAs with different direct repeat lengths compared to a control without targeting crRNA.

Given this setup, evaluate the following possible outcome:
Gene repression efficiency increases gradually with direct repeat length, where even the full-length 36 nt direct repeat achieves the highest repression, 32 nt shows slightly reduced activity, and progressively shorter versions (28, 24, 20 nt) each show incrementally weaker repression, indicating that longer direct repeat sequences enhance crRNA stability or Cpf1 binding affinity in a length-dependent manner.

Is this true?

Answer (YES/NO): NO